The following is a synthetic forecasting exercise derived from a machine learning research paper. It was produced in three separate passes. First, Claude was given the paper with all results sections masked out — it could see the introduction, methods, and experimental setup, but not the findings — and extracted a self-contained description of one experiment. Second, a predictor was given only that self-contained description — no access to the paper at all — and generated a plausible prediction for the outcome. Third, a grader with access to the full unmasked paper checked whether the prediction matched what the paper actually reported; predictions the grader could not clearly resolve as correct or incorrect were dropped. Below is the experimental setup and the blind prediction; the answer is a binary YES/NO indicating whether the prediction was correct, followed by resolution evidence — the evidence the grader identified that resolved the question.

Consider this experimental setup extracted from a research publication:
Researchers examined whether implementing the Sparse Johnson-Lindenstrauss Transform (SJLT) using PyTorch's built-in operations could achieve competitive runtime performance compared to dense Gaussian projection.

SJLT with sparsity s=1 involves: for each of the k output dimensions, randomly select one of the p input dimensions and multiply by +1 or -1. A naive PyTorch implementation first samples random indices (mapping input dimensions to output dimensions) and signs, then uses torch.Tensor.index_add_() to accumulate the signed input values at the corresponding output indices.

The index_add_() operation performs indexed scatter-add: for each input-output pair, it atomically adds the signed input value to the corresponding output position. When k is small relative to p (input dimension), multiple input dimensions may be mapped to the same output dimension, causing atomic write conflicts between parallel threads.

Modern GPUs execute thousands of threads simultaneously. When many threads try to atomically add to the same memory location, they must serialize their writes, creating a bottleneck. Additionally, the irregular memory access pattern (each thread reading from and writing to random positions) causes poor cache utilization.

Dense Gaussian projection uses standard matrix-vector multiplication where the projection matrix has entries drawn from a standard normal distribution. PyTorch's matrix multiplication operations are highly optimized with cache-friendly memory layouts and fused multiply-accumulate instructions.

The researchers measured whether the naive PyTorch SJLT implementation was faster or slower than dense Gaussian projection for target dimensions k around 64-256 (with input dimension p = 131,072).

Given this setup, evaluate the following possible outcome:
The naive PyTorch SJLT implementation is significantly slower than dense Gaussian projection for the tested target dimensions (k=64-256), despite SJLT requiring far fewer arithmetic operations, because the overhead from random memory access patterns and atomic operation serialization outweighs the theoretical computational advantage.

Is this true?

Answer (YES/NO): YES